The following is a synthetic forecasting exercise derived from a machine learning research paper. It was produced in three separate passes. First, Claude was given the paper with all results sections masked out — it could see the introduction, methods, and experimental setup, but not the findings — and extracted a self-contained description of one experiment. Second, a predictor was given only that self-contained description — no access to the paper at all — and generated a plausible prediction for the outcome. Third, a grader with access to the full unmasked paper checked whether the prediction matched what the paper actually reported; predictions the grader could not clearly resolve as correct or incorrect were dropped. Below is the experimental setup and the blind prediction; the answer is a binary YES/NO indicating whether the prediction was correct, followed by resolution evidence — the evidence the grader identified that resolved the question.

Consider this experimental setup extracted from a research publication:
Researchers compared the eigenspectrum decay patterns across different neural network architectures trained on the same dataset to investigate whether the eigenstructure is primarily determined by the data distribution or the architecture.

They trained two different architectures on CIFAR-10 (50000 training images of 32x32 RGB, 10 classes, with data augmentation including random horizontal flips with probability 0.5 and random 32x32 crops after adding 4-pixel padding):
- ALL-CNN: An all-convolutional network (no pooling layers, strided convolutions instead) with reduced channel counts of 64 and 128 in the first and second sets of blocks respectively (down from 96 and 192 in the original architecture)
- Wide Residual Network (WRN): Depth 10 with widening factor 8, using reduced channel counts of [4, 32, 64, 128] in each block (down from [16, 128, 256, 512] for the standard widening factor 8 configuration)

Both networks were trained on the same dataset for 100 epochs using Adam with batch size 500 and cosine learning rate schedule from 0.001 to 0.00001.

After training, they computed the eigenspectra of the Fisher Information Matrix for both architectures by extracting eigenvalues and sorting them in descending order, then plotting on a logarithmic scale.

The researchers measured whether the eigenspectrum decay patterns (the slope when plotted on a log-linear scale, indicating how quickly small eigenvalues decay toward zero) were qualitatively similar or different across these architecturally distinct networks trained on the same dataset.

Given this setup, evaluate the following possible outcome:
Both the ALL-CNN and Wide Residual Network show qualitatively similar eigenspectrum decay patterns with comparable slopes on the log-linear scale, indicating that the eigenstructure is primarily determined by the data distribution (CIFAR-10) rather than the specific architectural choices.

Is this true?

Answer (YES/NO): YES